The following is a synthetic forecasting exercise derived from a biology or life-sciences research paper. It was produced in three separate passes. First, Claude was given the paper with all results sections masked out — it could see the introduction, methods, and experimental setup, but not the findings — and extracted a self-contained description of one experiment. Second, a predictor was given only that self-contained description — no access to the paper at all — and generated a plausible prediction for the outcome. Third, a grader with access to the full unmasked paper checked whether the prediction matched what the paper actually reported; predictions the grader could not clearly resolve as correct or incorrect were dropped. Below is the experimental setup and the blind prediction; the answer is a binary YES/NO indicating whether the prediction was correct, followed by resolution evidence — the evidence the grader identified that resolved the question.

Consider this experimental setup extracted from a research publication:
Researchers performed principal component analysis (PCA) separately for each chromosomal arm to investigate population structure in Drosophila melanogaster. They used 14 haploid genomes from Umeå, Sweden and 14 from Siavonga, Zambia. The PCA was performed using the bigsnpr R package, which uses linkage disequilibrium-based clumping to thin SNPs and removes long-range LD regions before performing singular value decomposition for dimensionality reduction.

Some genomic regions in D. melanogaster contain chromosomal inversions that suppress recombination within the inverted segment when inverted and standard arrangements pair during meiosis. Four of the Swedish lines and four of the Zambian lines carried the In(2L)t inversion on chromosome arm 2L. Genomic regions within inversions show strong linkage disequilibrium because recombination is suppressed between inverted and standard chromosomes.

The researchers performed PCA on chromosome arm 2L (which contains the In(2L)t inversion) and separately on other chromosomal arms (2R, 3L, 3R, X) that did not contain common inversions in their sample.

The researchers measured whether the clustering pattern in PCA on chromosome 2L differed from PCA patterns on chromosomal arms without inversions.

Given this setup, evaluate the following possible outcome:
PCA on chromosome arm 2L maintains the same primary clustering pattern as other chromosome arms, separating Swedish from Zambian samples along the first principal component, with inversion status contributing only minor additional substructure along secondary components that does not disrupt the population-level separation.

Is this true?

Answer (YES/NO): NO